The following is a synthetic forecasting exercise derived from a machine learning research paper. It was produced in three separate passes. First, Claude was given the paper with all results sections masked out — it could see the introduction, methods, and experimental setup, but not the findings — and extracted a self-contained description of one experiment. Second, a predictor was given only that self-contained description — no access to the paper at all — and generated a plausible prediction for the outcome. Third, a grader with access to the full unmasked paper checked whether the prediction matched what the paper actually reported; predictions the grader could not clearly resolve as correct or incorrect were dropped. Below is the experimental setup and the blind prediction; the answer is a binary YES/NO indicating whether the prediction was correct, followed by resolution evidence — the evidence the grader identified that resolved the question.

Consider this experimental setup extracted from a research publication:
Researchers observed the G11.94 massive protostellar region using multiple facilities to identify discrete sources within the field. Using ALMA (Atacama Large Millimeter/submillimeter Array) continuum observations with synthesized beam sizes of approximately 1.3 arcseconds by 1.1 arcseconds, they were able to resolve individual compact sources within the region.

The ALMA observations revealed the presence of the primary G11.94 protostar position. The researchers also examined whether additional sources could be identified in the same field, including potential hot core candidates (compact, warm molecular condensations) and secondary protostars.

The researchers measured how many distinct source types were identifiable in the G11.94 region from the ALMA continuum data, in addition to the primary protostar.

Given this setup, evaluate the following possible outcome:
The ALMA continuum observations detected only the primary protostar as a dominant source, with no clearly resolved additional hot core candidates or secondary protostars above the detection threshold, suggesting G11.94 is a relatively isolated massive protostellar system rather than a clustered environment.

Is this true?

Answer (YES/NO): NO